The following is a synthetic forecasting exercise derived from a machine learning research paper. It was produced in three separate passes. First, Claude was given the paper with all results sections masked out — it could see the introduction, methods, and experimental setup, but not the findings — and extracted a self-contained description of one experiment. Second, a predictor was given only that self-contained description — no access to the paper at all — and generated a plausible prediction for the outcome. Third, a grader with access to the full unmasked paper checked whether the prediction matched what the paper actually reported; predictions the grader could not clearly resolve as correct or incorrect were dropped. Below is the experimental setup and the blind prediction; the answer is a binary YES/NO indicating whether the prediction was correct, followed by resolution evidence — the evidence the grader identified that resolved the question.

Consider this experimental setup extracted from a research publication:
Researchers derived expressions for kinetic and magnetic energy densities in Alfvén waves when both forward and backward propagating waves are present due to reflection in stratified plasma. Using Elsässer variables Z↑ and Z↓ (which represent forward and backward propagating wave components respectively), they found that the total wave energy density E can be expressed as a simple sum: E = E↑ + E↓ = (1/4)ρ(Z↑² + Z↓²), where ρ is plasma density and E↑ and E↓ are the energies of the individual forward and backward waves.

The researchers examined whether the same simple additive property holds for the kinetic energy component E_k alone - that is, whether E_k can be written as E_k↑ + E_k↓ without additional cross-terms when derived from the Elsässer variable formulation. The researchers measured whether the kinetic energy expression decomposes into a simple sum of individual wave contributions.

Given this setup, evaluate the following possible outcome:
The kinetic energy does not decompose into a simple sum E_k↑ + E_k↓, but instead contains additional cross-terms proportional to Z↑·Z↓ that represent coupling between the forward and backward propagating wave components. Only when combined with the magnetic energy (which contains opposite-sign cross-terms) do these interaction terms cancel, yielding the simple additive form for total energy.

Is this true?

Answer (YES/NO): YES